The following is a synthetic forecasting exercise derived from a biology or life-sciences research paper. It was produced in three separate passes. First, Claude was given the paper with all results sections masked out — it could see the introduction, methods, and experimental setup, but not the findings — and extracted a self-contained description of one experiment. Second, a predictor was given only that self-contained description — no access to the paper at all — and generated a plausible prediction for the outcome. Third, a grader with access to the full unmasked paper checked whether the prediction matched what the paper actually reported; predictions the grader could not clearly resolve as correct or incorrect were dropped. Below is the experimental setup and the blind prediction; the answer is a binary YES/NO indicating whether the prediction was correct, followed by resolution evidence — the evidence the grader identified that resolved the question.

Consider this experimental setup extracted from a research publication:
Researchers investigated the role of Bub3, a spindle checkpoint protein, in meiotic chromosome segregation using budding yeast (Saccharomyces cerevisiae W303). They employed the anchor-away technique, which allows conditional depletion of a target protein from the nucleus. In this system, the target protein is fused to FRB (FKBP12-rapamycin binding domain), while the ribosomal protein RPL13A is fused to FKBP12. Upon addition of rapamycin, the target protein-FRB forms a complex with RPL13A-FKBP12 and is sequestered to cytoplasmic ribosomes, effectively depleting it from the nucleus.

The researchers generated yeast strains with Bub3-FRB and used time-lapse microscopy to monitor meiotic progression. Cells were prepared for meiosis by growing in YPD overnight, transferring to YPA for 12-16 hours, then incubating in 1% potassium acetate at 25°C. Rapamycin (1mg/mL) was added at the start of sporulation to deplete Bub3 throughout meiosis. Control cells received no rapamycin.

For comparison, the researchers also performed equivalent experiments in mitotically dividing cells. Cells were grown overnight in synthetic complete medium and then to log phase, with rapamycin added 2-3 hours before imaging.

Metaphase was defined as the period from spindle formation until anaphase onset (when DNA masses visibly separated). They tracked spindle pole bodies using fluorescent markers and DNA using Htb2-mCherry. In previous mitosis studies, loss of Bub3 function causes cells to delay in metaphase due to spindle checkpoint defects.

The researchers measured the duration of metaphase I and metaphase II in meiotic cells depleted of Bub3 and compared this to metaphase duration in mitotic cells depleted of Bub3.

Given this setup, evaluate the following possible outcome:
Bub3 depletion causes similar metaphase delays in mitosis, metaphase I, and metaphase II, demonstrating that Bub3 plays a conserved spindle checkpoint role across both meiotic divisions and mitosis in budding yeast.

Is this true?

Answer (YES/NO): NO